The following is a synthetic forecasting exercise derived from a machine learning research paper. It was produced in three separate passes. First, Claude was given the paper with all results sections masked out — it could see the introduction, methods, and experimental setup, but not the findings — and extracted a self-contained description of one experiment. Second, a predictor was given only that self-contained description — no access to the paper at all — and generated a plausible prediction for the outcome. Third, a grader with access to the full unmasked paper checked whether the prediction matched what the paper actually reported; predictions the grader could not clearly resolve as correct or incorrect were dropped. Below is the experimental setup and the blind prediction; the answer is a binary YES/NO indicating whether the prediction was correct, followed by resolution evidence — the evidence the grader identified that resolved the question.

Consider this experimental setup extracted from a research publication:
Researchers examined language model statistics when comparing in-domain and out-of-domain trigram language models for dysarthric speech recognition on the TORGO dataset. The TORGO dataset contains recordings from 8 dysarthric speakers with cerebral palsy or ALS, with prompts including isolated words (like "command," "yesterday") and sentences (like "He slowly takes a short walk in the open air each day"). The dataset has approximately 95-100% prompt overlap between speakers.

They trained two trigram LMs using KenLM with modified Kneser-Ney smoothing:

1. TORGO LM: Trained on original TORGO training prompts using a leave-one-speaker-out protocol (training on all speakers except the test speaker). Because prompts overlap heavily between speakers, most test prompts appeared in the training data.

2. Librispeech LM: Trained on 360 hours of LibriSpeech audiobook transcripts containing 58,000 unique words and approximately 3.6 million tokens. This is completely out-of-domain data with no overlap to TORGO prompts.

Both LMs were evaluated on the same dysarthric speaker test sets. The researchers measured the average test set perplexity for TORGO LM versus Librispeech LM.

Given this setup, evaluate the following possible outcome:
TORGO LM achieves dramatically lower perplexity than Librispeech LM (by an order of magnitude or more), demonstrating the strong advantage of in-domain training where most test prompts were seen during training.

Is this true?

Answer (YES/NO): YES